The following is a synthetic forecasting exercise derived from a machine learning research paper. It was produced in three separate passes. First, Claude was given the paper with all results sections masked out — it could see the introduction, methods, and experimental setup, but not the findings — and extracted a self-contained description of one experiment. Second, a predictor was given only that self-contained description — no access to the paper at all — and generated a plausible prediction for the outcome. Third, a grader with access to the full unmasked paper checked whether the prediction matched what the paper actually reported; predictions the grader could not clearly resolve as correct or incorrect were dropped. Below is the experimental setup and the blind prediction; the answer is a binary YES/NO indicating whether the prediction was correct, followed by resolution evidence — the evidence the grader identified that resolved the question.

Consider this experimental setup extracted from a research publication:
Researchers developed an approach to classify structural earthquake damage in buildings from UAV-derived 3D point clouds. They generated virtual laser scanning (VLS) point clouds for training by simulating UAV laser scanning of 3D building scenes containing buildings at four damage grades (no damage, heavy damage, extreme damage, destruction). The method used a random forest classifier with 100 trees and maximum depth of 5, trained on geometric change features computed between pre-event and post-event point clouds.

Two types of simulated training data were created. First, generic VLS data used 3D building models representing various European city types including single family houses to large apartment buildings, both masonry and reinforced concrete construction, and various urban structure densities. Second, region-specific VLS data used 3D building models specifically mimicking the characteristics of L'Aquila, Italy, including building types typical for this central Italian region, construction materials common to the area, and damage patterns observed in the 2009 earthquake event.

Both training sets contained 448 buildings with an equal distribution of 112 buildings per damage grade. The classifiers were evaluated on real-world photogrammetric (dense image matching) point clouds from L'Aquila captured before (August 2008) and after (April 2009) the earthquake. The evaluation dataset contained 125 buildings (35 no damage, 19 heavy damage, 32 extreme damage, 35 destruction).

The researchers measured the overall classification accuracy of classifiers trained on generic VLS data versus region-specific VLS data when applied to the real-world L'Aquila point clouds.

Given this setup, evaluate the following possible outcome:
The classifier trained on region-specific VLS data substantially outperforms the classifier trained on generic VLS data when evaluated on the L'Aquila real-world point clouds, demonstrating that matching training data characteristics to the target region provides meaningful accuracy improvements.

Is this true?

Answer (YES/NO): NO